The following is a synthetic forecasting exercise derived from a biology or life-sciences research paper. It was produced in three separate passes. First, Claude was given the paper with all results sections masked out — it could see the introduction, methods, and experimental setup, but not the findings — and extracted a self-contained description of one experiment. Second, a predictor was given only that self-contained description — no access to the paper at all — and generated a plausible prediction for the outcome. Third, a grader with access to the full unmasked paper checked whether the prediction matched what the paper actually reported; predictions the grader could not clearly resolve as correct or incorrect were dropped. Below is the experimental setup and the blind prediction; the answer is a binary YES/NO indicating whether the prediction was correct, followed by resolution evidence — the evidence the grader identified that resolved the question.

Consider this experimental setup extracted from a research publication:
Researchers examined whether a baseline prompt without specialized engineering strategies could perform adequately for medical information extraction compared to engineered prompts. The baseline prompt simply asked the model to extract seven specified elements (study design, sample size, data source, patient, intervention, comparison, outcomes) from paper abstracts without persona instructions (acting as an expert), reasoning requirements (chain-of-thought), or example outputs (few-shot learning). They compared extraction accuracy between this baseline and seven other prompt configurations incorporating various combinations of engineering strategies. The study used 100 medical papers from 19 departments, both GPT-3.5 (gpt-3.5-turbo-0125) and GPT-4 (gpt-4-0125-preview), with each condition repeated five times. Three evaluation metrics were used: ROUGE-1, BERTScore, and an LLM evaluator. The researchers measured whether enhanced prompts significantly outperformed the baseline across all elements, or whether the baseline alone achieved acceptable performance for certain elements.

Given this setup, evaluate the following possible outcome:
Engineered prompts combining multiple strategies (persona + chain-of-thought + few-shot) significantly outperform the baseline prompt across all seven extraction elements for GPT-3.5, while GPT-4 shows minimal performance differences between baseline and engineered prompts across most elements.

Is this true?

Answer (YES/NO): NO